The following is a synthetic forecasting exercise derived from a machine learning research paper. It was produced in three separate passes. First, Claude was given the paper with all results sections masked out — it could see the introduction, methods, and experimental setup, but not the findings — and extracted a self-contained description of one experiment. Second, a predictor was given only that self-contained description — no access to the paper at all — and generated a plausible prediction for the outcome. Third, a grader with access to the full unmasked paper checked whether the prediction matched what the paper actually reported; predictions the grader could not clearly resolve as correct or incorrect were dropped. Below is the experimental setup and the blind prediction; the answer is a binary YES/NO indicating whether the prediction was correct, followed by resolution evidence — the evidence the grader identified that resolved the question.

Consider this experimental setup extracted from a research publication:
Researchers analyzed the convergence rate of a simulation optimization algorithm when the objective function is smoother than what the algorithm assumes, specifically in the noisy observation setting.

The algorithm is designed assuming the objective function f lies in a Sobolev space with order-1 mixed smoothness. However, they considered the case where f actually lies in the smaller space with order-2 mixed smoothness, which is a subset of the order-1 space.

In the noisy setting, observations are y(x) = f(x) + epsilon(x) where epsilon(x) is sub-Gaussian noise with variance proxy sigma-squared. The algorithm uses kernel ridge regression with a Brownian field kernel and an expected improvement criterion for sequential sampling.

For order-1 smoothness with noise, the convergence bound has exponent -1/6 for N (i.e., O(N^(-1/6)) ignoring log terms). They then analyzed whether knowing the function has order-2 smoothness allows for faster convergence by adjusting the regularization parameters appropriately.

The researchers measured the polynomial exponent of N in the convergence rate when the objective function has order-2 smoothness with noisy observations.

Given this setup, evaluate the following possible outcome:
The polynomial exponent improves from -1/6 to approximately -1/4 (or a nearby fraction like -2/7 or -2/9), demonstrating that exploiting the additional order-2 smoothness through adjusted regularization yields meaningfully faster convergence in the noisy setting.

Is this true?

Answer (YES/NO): NO